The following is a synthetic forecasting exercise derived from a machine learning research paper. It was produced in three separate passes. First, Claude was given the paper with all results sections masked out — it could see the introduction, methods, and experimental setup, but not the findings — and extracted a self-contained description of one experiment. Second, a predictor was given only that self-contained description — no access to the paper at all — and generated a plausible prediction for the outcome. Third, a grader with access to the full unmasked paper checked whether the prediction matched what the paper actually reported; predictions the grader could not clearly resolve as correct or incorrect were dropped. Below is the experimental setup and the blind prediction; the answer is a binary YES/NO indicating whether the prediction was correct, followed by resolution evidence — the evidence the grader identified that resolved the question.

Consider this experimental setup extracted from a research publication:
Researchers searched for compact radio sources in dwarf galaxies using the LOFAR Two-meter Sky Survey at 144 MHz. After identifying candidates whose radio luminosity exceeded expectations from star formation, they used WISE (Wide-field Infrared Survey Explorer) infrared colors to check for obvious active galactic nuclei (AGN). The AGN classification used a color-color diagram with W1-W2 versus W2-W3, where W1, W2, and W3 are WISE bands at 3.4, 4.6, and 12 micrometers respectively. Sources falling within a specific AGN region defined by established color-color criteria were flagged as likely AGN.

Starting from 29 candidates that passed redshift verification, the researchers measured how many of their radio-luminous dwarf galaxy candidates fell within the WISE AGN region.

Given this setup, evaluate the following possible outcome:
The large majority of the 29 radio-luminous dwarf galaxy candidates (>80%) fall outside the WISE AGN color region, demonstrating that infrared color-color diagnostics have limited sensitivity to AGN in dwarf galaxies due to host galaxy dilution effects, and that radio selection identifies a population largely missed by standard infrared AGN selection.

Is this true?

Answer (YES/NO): NO